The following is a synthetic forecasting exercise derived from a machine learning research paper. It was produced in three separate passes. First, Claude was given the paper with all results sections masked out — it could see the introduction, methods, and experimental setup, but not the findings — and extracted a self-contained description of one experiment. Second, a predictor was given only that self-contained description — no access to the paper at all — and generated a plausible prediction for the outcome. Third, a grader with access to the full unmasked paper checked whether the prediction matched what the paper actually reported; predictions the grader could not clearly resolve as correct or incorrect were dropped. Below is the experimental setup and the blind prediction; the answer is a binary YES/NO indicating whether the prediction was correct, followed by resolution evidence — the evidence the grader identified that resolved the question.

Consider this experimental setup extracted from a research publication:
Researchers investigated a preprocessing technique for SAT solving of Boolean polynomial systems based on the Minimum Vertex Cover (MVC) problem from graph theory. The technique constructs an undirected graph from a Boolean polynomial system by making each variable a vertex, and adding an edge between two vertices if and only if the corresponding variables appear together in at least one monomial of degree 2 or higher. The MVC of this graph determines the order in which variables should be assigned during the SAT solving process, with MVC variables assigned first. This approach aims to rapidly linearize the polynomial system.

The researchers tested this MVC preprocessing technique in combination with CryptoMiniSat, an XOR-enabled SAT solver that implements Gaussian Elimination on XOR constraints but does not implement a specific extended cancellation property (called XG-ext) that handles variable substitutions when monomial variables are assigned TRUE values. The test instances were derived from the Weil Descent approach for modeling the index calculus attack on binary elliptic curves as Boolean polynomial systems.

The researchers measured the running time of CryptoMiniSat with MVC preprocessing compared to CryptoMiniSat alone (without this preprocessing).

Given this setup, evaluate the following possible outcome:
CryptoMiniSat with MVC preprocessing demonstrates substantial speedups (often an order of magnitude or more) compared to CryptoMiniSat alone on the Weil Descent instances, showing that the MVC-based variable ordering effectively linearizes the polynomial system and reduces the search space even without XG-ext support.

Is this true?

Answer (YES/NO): NO